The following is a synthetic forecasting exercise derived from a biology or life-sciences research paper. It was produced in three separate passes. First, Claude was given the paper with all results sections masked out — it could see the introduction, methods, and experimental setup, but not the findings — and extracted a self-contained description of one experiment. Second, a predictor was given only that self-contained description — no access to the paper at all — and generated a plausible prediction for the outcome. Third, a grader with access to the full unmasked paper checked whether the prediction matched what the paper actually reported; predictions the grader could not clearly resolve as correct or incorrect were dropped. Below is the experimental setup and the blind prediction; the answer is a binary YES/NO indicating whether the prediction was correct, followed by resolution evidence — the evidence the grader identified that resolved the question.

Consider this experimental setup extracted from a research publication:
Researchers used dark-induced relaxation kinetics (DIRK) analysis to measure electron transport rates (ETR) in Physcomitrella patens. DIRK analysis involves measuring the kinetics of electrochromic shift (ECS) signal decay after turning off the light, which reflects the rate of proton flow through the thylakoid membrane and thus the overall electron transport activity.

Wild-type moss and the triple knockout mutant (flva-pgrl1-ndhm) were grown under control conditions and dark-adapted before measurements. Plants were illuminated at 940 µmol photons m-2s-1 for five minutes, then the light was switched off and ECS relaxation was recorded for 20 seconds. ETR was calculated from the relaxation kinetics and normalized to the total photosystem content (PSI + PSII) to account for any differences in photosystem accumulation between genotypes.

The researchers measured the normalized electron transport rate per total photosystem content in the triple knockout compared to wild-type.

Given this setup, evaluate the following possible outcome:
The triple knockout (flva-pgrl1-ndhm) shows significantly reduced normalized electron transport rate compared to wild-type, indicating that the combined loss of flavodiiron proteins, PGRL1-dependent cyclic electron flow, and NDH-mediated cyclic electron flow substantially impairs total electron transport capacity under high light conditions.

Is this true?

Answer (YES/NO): YES